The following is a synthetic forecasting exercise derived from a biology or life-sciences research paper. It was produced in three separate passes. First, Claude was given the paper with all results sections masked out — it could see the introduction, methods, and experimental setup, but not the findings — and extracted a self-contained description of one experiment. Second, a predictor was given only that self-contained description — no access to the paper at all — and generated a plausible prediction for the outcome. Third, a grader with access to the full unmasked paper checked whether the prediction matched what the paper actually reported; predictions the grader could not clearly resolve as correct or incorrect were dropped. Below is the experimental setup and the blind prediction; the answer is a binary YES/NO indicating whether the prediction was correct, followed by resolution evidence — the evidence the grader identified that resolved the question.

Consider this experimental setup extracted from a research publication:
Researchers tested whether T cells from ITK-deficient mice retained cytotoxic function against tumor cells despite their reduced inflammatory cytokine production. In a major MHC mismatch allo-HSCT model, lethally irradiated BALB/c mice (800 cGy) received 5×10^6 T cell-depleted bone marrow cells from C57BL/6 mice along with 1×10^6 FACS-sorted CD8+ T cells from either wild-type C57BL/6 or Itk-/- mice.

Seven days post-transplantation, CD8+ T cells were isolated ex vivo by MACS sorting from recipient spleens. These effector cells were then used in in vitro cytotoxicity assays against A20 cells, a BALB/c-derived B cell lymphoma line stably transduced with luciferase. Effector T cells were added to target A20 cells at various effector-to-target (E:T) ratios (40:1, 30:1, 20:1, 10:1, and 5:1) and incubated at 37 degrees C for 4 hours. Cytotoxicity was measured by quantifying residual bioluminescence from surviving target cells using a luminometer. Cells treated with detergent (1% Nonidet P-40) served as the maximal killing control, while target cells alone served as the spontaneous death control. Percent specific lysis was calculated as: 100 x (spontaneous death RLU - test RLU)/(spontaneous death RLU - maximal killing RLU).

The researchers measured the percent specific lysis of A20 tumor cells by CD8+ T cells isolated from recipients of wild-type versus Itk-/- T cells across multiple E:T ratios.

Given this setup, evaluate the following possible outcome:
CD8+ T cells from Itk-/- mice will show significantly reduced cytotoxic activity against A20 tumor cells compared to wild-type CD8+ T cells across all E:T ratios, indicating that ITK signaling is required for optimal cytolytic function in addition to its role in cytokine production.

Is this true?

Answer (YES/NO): NO